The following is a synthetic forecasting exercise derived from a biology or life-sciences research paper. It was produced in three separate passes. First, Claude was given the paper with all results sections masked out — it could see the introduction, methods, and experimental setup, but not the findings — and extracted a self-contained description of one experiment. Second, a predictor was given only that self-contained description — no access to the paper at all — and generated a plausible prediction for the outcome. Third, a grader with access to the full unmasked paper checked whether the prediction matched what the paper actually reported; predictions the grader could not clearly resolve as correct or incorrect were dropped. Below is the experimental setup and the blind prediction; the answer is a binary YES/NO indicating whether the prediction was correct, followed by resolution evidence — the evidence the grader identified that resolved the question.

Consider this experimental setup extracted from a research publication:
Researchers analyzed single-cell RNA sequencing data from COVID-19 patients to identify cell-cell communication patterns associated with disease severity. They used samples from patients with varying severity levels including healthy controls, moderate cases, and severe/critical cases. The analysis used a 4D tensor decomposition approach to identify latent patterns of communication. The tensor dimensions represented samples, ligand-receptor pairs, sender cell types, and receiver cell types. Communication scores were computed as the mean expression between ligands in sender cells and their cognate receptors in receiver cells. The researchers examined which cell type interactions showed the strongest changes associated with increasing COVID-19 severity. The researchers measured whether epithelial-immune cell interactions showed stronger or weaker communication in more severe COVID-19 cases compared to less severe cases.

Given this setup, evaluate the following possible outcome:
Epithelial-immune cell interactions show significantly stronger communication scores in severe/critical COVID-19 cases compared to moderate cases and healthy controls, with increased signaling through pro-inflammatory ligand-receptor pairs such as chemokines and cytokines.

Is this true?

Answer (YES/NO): NO